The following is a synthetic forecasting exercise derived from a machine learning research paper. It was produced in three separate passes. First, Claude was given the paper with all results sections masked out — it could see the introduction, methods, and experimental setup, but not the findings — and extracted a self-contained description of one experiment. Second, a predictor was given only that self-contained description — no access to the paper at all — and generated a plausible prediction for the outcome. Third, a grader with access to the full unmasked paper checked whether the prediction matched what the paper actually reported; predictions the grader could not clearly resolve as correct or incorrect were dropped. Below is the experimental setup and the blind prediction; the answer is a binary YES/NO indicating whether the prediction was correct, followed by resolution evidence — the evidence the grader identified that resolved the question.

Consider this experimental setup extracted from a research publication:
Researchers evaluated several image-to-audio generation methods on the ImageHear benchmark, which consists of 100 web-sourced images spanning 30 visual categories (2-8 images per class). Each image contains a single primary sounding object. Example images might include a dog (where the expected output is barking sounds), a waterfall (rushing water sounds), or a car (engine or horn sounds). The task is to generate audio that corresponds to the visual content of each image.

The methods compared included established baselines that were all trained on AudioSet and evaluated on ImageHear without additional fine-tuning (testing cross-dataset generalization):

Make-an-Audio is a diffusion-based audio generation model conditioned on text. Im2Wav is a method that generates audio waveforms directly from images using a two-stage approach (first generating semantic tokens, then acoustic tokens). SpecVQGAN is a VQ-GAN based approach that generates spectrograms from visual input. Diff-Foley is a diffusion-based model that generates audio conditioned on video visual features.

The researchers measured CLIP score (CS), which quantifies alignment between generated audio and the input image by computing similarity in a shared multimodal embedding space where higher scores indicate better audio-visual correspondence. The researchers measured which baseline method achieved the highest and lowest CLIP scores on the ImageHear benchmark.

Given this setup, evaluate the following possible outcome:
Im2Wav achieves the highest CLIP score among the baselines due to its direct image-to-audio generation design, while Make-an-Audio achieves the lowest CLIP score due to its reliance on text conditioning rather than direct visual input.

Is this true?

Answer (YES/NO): NO